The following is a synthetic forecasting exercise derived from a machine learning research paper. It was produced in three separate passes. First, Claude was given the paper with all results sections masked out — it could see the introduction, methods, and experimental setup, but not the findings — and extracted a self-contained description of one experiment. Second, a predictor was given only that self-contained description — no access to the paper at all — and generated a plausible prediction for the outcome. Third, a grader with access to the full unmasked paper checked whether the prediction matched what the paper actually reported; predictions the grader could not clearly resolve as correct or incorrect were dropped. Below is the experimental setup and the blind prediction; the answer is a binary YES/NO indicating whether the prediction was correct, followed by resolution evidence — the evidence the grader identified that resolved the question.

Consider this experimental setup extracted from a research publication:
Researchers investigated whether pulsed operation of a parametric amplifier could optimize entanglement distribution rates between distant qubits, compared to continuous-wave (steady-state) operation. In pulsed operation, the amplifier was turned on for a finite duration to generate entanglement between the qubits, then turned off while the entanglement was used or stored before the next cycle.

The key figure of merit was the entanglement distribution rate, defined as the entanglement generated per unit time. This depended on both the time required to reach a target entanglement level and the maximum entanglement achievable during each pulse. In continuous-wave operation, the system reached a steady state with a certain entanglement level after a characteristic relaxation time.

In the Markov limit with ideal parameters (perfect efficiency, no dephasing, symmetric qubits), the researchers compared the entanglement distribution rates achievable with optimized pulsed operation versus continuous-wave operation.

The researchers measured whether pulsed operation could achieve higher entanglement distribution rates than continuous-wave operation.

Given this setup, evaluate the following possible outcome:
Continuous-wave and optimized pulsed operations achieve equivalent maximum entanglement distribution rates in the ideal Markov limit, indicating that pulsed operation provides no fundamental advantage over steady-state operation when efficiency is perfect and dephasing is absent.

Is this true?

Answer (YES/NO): NO